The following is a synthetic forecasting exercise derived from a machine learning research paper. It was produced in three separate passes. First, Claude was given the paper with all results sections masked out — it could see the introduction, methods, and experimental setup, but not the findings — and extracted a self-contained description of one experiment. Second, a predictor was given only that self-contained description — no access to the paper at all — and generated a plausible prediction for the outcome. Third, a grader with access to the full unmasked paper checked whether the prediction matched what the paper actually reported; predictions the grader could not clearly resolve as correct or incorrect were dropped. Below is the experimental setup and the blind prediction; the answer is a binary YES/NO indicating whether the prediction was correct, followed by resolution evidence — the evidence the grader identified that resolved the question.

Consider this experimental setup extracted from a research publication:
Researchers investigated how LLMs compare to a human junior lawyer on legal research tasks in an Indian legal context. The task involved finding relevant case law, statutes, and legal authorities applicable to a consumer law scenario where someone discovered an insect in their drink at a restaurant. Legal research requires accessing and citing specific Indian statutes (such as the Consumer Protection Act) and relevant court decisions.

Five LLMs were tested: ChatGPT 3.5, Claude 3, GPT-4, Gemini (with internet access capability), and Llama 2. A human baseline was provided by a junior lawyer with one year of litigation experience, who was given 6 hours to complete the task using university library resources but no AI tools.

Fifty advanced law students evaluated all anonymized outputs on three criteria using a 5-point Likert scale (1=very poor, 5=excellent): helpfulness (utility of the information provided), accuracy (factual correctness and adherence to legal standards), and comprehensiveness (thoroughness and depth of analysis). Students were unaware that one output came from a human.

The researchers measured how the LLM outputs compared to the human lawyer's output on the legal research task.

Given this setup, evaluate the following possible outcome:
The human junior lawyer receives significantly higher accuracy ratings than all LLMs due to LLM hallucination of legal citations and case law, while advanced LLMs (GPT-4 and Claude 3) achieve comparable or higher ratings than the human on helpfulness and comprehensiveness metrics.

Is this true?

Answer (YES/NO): NO